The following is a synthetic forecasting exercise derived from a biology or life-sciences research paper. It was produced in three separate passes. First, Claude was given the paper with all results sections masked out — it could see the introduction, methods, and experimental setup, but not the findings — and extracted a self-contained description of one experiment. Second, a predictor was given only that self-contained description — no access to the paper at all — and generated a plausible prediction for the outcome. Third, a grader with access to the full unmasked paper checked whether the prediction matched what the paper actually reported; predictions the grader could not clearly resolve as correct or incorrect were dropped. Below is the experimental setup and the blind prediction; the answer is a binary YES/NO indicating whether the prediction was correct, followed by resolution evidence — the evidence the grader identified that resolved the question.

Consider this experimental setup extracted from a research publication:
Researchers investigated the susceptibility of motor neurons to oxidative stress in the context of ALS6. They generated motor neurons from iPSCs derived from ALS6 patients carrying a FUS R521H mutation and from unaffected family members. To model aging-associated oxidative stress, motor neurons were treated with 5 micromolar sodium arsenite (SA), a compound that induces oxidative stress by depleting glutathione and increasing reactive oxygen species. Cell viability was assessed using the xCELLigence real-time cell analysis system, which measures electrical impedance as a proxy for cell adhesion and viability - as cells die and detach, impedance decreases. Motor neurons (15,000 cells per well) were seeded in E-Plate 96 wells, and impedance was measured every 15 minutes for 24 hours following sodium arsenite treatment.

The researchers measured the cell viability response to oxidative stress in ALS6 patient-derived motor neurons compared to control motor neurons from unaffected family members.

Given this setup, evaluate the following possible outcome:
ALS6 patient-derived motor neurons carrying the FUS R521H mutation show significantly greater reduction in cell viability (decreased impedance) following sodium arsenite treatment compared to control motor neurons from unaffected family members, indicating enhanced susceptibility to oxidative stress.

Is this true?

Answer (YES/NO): YES